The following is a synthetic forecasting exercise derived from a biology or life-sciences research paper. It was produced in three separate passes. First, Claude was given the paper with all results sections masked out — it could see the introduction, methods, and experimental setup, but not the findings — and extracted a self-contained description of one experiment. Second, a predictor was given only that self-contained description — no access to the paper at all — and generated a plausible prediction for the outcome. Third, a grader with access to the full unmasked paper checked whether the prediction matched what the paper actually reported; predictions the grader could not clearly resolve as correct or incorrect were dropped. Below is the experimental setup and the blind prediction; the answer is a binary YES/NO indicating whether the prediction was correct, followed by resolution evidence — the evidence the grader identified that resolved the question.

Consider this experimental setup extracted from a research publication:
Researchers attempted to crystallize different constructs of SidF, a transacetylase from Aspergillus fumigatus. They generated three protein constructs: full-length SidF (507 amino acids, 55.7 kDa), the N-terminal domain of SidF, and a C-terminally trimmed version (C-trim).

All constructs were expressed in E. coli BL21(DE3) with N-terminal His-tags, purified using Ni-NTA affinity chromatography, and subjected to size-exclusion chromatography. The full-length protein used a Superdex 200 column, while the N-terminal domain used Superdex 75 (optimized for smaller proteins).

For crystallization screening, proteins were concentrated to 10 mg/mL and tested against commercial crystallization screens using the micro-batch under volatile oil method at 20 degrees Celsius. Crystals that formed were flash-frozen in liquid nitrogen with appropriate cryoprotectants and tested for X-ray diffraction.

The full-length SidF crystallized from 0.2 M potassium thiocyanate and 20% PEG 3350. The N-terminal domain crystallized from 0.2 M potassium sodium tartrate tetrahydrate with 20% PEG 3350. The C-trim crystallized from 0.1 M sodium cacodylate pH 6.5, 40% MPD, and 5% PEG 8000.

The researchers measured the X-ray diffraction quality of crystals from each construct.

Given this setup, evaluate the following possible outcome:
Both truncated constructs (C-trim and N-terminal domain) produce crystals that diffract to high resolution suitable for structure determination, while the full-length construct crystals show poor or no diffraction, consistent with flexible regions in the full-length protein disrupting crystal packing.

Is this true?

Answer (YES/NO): NO